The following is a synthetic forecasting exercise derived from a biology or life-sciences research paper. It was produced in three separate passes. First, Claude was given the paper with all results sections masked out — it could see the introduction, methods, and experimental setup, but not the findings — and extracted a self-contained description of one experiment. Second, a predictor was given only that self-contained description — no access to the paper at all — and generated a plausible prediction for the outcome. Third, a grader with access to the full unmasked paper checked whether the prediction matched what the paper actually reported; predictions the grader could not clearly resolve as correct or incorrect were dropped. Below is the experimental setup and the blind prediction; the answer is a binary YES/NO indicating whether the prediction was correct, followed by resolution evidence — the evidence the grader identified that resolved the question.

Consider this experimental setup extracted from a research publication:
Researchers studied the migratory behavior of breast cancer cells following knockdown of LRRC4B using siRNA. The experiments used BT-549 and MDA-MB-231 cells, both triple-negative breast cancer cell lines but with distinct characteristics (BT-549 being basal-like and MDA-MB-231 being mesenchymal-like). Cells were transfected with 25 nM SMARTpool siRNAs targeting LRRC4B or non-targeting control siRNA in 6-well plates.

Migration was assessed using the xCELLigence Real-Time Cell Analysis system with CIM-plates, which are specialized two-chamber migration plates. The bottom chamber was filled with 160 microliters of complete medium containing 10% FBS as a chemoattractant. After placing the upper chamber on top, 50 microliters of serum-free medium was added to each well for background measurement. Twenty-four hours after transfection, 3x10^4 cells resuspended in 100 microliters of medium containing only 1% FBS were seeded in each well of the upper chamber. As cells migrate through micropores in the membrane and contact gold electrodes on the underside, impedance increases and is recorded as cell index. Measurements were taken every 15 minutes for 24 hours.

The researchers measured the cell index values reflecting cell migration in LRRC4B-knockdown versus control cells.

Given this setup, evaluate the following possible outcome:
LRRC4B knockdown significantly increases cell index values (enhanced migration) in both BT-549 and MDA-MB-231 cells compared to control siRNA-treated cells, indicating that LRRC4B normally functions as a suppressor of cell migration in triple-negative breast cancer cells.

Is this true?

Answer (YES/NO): YES